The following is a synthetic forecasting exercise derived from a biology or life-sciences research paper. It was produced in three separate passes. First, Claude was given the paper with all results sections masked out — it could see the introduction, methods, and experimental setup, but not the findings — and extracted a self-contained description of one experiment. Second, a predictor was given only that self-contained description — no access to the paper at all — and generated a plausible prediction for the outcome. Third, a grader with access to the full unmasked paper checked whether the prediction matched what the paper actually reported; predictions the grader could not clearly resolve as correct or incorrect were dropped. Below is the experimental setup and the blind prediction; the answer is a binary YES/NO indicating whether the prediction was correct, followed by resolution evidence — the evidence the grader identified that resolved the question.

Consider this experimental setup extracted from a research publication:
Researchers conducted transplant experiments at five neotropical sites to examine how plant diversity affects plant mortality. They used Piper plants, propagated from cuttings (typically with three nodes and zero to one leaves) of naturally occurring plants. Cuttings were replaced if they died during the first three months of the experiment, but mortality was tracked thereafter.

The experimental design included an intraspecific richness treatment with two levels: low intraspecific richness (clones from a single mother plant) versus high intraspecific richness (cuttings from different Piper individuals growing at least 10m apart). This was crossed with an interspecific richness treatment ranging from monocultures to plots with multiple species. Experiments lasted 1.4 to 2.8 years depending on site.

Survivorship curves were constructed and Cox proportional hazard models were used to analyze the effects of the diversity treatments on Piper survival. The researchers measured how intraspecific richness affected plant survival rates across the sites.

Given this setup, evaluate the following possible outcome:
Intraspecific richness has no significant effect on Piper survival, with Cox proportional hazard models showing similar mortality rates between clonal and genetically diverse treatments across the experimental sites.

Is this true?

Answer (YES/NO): NO